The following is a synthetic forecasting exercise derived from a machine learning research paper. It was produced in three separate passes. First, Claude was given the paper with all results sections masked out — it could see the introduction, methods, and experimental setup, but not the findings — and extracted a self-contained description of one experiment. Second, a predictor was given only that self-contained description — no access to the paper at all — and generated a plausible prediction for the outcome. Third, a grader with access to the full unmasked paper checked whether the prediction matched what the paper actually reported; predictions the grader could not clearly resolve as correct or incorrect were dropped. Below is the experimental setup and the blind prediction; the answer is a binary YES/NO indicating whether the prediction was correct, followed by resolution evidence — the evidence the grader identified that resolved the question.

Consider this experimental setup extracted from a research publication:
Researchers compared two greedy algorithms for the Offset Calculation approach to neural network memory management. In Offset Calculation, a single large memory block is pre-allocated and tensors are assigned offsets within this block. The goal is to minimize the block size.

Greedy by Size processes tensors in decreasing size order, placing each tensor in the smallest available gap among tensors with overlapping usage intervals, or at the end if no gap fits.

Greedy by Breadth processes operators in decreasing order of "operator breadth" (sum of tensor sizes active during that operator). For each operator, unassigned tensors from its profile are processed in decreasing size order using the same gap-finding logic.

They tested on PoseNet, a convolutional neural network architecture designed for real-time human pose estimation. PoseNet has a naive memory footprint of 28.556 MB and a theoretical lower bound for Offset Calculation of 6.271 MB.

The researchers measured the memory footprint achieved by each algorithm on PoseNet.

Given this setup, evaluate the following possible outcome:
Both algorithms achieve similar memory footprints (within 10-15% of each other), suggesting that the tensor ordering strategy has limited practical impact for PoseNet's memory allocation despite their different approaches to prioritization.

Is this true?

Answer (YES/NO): NO